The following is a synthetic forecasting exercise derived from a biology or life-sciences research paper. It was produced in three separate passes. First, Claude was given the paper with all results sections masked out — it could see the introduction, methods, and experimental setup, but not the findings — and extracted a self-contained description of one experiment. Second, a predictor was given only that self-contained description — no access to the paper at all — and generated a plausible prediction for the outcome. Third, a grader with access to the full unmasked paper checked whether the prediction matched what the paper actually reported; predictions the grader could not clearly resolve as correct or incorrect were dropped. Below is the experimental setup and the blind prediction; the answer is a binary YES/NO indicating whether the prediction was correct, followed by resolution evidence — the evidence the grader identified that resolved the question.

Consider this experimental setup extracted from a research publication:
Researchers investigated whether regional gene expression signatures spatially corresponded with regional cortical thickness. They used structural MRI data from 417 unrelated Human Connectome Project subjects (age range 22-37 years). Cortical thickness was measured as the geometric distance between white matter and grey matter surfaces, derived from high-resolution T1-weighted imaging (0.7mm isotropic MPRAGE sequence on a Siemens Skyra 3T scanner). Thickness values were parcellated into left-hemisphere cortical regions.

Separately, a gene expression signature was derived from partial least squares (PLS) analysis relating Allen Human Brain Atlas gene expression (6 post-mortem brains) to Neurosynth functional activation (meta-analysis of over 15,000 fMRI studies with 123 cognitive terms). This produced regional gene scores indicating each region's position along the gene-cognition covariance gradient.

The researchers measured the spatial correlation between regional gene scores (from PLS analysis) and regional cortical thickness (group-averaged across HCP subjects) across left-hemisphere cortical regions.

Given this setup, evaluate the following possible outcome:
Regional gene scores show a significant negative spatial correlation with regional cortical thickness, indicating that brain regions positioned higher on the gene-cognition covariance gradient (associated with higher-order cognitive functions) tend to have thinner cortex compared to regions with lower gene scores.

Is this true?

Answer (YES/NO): NO